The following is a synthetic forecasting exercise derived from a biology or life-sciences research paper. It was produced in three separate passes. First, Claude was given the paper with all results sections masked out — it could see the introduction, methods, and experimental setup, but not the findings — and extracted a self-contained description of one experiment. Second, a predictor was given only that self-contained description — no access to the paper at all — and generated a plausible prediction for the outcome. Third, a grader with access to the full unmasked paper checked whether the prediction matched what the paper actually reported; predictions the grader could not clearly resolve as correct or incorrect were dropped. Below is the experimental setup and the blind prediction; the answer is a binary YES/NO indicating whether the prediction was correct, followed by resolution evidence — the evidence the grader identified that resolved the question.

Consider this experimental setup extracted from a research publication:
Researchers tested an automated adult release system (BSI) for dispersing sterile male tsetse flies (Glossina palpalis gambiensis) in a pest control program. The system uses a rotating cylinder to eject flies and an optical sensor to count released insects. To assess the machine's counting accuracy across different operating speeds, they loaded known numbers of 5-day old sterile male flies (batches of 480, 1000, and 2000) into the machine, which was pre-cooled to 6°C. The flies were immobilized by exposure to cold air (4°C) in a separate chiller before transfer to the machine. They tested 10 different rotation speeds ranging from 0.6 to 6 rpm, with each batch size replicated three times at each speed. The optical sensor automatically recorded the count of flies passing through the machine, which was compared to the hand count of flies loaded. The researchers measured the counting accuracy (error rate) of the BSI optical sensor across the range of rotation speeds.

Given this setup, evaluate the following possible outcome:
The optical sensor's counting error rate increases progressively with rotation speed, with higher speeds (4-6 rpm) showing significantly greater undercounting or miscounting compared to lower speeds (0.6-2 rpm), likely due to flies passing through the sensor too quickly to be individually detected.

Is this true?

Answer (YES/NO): YES